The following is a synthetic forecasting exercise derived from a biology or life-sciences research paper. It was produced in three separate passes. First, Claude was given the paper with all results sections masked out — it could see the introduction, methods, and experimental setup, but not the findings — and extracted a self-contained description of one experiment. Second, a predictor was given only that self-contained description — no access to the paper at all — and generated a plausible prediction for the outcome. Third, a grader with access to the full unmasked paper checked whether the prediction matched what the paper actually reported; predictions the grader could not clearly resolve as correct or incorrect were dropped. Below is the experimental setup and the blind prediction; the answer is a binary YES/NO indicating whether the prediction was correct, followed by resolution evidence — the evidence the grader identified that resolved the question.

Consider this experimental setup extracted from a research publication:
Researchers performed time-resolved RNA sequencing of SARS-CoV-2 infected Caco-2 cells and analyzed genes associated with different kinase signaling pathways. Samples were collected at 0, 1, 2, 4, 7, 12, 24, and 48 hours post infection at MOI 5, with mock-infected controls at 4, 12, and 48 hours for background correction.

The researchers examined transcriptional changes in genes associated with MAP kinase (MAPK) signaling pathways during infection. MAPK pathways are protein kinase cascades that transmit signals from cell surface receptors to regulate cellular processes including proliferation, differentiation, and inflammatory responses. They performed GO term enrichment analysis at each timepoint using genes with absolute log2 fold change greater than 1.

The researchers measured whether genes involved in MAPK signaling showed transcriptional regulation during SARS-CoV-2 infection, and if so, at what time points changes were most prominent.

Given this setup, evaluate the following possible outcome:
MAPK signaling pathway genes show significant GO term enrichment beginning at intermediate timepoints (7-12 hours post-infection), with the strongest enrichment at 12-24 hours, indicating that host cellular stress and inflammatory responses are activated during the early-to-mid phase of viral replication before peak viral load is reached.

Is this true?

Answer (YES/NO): NO